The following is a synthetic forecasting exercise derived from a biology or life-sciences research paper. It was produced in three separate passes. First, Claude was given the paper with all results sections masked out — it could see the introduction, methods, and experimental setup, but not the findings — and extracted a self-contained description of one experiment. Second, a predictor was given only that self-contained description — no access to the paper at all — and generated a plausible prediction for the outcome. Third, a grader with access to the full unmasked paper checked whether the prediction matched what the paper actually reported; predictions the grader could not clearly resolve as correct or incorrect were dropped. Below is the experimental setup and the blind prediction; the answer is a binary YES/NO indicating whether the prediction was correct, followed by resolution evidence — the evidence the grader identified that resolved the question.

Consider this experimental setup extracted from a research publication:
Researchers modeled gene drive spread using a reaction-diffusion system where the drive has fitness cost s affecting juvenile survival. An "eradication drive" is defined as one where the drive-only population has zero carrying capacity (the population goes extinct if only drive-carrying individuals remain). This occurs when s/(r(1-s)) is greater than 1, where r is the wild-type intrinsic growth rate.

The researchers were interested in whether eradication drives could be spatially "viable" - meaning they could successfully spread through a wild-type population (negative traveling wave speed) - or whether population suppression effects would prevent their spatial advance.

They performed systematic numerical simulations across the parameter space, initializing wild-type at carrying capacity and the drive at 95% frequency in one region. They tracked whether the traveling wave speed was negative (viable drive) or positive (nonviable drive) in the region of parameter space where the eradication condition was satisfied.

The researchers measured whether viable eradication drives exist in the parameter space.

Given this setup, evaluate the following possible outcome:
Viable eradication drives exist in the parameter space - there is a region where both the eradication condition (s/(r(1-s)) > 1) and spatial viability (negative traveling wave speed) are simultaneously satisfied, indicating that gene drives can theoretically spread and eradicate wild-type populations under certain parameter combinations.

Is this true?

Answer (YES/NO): YES